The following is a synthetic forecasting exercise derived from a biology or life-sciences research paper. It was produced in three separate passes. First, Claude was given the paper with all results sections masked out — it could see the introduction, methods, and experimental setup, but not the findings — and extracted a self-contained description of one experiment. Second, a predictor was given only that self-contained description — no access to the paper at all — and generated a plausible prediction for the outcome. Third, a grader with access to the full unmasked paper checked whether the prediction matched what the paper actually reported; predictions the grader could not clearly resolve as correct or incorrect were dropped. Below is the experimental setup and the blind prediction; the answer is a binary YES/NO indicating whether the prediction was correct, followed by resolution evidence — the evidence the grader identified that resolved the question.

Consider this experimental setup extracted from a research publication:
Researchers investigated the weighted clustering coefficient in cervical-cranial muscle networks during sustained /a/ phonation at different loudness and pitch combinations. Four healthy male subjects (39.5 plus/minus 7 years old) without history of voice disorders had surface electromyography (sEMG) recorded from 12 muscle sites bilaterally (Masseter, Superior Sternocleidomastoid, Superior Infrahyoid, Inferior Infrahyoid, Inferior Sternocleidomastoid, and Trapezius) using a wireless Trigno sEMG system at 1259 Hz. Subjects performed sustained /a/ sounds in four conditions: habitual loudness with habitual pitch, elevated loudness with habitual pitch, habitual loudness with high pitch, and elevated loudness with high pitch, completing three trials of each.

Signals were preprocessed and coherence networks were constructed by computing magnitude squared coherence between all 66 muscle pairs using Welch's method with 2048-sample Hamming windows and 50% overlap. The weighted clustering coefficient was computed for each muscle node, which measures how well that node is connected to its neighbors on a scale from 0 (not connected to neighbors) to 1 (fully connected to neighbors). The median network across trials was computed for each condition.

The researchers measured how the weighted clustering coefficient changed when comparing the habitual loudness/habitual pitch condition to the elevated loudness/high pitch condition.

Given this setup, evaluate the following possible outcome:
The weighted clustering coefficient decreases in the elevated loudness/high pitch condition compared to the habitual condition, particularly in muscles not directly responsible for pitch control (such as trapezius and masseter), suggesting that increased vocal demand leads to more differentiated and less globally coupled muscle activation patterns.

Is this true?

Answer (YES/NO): NO